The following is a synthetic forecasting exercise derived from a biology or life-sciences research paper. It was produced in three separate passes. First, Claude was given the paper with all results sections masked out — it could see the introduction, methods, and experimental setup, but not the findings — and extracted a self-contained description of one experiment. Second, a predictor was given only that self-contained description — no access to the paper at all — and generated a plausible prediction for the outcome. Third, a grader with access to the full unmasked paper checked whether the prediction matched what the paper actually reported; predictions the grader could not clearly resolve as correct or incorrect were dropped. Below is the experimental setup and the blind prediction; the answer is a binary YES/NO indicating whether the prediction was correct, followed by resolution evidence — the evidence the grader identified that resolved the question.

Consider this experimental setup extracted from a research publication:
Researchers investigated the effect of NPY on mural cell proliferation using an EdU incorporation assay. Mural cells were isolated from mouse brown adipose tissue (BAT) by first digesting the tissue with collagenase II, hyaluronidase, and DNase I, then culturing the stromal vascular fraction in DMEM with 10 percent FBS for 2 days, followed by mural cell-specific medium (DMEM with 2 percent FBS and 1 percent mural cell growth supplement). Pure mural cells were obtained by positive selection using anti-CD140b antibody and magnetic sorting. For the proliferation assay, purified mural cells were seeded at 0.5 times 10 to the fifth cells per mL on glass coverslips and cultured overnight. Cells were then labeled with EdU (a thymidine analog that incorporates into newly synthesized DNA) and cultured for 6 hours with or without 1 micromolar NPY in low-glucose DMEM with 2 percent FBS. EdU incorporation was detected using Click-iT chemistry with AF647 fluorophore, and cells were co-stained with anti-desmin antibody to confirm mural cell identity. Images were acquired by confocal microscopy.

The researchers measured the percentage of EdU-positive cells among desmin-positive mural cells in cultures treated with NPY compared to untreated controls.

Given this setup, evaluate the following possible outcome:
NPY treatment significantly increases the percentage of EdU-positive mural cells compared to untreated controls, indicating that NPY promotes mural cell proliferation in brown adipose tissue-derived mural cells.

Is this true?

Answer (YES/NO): YES